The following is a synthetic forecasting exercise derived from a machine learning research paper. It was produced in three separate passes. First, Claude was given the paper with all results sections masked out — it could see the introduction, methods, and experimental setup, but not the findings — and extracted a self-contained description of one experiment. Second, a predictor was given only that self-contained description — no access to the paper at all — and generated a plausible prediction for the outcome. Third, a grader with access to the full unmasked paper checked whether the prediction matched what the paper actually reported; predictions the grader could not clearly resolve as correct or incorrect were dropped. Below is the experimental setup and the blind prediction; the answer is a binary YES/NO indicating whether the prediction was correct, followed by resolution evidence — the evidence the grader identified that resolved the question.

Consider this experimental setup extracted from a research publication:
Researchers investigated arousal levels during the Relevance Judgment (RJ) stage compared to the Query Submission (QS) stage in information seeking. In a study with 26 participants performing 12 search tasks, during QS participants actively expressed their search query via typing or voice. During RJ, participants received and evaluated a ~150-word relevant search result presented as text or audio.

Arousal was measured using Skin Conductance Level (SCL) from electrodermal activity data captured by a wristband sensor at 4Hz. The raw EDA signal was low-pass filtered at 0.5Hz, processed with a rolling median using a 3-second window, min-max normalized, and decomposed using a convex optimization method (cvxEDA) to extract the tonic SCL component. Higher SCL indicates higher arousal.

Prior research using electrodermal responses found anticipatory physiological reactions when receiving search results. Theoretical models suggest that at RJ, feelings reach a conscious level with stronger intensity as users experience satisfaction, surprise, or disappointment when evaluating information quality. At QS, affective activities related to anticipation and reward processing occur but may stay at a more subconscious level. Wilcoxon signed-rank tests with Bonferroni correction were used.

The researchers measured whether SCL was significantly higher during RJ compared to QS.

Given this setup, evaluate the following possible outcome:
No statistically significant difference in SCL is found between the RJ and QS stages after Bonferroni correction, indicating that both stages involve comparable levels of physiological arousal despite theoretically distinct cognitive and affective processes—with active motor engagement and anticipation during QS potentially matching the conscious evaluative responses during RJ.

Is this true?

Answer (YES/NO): NO